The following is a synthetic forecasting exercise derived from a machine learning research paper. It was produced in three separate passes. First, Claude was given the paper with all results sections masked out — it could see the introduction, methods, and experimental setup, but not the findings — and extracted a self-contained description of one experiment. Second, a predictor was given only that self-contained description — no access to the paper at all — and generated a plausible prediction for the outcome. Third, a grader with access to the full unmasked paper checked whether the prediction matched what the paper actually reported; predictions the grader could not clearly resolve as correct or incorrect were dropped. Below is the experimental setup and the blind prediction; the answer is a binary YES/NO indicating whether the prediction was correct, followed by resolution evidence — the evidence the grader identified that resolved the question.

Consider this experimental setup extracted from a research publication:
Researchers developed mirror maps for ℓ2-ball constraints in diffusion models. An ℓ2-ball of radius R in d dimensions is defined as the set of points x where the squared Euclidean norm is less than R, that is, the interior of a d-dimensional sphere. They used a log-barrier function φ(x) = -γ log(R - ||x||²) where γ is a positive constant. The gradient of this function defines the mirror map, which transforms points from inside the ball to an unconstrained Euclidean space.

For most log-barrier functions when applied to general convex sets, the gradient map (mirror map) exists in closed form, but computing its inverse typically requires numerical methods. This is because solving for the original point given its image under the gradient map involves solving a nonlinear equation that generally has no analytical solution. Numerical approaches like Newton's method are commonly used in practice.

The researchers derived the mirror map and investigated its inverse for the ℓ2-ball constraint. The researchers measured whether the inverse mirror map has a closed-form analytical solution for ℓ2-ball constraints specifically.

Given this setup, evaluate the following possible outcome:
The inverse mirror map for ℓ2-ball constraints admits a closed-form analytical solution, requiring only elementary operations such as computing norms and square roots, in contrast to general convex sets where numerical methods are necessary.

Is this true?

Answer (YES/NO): YES